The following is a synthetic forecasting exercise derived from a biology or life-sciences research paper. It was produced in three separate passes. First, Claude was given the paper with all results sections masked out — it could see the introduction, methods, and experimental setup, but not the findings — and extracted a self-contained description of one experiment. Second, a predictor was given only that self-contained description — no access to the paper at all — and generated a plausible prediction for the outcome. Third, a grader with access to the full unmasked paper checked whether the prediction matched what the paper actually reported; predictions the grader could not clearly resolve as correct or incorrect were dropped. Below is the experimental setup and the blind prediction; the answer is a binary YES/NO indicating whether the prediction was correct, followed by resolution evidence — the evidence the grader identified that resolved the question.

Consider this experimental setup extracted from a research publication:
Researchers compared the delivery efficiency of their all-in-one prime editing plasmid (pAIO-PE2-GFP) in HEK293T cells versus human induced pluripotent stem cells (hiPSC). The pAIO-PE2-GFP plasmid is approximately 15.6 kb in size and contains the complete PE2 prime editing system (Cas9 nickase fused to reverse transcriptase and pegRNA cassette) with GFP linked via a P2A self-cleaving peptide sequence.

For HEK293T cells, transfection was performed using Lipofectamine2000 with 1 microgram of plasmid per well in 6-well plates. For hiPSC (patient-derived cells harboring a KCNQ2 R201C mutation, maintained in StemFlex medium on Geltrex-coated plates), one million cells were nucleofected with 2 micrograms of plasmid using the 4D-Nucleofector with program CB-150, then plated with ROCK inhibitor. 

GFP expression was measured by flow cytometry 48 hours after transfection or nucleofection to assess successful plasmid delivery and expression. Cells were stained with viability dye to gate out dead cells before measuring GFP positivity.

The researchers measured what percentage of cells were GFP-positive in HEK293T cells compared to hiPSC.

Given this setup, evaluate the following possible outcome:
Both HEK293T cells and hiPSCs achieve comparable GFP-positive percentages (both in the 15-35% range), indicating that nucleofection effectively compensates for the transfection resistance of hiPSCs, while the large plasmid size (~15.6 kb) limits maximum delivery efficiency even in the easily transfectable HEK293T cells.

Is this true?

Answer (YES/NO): NO